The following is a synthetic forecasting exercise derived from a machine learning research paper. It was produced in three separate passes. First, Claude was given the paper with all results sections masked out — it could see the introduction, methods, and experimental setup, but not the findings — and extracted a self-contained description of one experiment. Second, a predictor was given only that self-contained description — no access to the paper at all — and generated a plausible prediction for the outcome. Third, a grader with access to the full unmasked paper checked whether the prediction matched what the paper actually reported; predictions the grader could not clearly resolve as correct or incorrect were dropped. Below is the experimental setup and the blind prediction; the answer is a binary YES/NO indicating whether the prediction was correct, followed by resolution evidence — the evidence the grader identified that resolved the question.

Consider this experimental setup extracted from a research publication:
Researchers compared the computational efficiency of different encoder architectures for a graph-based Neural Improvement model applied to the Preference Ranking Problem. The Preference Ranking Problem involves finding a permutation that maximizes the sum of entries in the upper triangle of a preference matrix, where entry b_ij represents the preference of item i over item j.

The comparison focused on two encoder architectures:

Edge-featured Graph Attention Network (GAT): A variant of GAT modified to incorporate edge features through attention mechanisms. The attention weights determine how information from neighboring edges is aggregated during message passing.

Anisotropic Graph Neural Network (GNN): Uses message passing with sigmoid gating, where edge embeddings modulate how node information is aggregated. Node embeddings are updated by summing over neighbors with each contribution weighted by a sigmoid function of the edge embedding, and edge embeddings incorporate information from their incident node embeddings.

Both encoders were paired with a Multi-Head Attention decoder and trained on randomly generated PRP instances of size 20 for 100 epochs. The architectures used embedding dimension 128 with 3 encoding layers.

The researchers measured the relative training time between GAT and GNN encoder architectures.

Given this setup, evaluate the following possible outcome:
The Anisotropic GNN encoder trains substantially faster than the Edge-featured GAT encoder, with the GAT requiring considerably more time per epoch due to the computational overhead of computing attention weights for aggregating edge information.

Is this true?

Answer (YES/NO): YES